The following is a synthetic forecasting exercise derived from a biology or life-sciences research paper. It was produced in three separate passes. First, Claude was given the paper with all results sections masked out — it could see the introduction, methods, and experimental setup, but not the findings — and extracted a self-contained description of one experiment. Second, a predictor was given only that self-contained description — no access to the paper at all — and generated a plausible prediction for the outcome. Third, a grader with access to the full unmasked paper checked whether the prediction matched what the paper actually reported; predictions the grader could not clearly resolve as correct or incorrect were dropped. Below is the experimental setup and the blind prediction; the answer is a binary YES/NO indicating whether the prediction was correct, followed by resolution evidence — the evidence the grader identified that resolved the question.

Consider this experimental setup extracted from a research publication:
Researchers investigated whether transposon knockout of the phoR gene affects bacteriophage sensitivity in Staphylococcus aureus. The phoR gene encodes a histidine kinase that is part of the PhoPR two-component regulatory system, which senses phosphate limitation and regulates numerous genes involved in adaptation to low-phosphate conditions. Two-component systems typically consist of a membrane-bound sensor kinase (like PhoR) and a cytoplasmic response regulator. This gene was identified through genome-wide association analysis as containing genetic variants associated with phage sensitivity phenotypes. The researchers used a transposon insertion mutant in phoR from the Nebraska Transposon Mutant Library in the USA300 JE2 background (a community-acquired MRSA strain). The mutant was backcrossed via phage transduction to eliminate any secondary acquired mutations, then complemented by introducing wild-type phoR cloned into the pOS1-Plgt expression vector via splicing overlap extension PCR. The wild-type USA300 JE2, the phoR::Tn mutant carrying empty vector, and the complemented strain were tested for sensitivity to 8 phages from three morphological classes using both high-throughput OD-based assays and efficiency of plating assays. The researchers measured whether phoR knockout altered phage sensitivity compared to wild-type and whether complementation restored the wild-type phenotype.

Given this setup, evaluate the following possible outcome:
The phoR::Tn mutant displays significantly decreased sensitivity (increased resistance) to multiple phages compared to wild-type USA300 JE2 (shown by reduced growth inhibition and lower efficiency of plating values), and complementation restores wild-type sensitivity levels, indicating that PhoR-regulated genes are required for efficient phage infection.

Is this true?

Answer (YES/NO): NO